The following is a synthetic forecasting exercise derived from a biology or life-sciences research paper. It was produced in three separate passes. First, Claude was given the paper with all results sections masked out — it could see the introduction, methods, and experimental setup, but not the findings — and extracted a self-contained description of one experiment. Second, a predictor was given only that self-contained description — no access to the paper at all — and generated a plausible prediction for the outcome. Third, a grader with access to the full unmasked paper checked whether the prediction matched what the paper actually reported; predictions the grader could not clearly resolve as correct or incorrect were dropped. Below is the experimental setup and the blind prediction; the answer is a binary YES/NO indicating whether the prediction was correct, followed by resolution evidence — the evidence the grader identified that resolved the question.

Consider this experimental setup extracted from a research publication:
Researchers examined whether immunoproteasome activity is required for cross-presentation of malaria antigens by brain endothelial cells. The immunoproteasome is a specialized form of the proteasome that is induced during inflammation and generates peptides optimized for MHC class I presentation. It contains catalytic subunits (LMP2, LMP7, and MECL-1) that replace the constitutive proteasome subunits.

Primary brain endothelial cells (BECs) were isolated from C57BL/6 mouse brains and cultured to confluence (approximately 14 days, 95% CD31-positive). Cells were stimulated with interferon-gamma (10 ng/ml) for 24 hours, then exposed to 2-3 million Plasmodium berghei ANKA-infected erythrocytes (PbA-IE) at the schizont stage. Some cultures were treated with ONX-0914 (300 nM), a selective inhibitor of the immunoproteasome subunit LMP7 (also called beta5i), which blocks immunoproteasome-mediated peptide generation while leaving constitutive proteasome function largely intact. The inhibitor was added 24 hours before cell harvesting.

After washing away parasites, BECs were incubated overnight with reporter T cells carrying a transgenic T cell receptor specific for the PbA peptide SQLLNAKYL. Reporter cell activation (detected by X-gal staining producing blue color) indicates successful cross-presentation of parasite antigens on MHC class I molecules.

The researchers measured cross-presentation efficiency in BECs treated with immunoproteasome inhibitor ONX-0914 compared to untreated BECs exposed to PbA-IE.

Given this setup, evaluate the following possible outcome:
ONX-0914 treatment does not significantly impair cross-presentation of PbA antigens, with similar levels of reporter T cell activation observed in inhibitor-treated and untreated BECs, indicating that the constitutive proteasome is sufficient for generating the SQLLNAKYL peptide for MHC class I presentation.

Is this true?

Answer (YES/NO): NO